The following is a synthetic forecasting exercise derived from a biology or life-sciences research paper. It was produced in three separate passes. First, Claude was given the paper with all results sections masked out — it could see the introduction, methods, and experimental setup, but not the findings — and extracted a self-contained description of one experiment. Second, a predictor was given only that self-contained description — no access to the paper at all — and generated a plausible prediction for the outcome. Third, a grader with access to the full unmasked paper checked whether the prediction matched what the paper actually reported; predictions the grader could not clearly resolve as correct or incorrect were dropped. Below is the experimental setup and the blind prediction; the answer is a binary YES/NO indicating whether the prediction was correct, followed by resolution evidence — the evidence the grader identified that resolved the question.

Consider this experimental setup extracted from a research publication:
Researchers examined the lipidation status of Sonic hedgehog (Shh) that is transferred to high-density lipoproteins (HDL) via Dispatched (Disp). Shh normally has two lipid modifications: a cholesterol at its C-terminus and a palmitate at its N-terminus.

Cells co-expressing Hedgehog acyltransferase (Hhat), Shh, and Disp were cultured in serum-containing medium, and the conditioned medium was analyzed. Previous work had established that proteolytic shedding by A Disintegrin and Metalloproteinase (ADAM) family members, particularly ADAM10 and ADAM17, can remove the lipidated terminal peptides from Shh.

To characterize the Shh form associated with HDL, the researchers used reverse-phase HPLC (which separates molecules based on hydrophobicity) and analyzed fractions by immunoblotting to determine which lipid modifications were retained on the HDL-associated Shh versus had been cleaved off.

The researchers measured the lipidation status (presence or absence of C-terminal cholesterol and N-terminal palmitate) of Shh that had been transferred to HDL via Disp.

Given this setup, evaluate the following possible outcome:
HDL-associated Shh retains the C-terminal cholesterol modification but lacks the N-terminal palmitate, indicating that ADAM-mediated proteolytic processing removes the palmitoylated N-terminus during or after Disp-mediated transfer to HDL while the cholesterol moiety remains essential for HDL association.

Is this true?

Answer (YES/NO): YES